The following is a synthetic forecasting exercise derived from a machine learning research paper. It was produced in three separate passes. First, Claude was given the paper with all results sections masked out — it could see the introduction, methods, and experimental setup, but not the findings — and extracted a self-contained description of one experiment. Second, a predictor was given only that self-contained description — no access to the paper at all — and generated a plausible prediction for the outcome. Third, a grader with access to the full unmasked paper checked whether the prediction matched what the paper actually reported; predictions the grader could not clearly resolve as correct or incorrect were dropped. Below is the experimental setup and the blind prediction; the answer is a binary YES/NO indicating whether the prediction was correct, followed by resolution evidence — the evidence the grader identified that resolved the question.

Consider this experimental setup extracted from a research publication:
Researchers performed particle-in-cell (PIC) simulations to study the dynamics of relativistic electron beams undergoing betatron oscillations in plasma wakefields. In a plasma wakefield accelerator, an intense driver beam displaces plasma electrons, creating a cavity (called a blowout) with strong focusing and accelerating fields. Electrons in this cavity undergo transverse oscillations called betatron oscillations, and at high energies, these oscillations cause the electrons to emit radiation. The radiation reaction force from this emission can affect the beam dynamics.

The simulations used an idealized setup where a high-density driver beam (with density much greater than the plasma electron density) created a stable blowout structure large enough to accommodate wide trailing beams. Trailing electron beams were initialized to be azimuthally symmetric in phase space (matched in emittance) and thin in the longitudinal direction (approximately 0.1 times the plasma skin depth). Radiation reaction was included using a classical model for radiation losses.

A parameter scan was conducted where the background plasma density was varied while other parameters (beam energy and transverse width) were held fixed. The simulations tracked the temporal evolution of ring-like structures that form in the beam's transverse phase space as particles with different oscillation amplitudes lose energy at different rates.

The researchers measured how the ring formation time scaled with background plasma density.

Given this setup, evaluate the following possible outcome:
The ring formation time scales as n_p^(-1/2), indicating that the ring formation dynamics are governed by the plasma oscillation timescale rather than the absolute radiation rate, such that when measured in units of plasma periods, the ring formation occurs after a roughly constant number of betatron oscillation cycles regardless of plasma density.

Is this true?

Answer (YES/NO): NO